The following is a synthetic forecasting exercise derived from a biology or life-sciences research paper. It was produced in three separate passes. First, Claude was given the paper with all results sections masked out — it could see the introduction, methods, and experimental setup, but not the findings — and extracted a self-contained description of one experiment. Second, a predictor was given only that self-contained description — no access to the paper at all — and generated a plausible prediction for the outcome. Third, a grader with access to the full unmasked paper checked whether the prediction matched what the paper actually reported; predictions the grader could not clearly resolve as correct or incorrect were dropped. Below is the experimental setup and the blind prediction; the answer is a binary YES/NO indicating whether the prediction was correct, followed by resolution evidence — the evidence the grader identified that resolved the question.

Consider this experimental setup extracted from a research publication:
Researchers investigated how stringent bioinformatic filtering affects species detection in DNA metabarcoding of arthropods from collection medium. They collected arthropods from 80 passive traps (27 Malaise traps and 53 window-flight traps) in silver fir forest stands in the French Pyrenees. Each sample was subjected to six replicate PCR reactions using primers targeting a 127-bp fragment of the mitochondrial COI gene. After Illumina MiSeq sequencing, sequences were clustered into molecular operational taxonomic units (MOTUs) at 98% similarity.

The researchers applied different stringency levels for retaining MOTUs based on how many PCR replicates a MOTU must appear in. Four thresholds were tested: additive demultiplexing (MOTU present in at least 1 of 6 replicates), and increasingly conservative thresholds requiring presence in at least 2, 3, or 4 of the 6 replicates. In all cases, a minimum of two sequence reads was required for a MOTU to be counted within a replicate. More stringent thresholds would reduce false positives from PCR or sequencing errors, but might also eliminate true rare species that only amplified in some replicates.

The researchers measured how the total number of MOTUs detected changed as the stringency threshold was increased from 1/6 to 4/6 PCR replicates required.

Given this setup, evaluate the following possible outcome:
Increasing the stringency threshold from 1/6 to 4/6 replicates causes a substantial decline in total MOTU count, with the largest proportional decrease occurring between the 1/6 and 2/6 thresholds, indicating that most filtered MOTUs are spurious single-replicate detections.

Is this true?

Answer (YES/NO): YES